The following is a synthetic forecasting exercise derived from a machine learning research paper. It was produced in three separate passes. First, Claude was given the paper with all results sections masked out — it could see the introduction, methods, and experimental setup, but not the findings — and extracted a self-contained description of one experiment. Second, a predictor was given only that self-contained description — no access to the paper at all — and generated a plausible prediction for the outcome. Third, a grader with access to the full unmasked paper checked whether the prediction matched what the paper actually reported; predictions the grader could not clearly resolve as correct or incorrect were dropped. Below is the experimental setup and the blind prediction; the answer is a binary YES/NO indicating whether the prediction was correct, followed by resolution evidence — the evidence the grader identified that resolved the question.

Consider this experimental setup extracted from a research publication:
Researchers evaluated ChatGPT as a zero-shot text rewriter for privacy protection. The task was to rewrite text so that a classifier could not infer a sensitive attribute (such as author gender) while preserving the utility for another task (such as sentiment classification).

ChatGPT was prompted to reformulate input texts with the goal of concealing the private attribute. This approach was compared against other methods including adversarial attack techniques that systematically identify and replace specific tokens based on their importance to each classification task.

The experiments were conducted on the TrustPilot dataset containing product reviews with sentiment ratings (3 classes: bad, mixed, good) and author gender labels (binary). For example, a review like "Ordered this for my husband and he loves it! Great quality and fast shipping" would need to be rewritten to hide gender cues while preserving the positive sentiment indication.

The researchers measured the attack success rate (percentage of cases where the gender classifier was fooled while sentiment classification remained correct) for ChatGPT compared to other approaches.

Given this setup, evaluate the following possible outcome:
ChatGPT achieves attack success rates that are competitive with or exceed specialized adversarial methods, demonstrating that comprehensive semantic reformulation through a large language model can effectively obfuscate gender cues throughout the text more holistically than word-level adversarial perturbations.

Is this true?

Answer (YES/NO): NO